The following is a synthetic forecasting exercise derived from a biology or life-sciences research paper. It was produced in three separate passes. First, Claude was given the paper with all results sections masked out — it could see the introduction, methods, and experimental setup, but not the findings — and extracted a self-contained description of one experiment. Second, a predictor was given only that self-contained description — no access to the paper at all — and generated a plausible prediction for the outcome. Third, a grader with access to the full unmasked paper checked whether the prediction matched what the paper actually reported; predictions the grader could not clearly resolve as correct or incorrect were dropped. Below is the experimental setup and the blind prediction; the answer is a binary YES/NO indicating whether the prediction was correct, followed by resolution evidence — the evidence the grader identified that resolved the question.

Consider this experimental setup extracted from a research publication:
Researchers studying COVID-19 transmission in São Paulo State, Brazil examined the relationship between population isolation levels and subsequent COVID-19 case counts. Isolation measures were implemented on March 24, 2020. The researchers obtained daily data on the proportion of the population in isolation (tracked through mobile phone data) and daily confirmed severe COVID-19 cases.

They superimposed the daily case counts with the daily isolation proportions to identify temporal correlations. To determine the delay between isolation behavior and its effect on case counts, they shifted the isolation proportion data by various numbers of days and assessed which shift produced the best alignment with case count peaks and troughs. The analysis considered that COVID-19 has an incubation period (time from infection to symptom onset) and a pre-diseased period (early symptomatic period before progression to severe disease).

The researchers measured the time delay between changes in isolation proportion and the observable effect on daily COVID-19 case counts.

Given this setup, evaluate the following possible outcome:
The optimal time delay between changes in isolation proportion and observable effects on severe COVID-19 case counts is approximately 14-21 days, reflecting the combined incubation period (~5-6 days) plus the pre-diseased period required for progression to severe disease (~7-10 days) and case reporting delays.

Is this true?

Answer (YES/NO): NO